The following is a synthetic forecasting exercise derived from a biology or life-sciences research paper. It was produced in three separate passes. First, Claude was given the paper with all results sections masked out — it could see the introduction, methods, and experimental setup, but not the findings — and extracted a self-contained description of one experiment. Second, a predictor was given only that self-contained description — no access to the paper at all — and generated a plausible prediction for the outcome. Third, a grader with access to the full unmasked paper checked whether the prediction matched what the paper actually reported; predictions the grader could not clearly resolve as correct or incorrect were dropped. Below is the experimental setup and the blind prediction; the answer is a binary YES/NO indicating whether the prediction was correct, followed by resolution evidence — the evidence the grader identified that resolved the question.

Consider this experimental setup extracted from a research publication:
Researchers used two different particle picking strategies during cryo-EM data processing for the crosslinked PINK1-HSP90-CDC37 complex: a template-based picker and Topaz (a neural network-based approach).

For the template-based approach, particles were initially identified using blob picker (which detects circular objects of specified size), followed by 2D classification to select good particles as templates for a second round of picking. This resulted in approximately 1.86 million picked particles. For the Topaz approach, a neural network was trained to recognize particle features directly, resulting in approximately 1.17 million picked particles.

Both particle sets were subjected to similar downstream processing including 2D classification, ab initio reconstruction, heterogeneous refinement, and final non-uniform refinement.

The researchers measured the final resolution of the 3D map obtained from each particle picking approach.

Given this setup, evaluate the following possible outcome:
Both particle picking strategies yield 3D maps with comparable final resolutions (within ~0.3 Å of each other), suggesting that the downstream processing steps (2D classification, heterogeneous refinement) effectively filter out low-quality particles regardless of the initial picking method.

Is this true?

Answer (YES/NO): NO